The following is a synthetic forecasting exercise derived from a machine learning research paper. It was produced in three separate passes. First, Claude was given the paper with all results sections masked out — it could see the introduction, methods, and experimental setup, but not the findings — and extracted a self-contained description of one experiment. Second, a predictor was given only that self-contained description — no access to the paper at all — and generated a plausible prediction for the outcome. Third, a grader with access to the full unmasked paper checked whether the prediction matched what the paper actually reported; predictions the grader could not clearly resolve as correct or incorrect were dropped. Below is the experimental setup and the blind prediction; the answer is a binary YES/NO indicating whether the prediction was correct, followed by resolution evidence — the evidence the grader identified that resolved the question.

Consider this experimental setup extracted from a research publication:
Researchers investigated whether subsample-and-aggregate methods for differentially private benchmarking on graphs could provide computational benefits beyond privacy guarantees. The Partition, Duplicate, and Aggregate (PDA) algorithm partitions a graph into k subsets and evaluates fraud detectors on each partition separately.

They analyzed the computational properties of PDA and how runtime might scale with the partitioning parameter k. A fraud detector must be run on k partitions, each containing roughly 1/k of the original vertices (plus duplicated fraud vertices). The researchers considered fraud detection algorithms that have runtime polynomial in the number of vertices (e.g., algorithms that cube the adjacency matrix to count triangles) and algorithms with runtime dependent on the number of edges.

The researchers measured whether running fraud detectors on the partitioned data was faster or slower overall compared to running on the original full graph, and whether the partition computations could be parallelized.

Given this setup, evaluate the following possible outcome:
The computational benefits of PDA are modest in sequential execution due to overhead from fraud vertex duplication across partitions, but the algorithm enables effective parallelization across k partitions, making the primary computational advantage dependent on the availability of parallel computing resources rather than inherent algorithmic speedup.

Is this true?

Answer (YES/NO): NO